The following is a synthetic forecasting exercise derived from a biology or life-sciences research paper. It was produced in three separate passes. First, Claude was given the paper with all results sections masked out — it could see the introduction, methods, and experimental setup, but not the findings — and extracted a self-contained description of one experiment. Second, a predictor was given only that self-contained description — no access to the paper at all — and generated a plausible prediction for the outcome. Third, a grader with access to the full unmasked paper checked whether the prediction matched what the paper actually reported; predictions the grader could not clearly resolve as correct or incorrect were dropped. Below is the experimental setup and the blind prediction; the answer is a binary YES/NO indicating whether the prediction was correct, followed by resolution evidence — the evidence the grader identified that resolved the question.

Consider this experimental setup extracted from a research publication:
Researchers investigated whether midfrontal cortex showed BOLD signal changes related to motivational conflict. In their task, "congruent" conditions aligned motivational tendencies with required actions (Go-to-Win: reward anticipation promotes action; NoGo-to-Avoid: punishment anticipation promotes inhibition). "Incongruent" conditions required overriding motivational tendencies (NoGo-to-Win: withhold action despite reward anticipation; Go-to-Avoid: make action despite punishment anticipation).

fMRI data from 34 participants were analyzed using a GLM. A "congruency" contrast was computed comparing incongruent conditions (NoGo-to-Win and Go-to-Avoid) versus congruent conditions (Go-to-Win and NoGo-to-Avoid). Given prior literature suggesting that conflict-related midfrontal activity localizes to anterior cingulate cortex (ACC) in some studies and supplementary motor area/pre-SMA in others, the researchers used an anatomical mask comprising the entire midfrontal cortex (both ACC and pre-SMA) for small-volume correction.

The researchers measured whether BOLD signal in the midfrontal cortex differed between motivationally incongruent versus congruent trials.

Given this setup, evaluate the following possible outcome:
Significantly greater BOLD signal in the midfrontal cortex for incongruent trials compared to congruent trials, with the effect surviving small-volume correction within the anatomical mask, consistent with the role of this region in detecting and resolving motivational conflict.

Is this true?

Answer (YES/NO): YES